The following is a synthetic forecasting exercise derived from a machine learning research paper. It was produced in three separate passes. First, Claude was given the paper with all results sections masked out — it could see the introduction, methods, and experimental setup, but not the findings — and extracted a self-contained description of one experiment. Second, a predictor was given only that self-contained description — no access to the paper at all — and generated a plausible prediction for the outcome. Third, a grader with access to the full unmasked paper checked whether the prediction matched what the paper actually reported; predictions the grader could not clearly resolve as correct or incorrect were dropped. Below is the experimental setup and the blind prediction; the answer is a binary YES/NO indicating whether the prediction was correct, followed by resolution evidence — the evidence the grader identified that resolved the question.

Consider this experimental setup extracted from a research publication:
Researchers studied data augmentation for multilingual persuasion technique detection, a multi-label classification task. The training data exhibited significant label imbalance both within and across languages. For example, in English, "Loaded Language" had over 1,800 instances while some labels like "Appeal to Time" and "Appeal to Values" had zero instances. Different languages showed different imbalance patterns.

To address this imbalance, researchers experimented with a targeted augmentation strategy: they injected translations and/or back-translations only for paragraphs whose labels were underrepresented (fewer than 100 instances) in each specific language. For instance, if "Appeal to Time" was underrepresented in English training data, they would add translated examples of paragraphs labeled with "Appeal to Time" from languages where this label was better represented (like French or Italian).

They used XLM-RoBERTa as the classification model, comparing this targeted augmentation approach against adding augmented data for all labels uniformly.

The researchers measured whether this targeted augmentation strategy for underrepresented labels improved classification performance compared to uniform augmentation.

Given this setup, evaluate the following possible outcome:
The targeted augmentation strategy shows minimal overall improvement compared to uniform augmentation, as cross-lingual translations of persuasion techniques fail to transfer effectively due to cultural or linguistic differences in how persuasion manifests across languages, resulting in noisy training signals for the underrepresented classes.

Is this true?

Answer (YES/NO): NO